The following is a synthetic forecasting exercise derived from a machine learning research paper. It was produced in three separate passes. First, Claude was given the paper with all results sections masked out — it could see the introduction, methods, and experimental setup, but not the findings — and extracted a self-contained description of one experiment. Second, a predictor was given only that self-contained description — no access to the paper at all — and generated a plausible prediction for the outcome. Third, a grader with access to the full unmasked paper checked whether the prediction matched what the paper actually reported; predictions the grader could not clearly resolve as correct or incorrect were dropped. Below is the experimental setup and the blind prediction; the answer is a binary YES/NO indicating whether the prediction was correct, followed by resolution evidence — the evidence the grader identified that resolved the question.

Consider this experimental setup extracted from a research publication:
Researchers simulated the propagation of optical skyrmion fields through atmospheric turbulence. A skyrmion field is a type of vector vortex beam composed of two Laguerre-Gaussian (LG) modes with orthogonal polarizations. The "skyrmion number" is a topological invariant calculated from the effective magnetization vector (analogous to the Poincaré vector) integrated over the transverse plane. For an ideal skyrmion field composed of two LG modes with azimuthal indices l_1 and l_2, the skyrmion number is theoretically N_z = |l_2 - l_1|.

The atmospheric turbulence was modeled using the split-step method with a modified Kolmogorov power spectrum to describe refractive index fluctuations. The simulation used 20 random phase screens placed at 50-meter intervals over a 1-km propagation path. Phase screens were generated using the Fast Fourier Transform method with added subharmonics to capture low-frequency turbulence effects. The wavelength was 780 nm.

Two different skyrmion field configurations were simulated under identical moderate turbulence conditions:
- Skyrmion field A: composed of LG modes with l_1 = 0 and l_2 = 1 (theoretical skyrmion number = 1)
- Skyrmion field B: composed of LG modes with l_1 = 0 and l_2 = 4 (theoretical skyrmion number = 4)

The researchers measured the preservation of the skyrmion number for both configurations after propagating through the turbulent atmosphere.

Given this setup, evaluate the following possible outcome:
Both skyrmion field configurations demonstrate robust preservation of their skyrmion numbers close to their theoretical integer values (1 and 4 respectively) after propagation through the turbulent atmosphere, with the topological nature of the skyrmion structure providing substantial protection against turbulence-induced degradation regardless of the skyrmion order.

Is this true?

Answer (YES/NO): NO